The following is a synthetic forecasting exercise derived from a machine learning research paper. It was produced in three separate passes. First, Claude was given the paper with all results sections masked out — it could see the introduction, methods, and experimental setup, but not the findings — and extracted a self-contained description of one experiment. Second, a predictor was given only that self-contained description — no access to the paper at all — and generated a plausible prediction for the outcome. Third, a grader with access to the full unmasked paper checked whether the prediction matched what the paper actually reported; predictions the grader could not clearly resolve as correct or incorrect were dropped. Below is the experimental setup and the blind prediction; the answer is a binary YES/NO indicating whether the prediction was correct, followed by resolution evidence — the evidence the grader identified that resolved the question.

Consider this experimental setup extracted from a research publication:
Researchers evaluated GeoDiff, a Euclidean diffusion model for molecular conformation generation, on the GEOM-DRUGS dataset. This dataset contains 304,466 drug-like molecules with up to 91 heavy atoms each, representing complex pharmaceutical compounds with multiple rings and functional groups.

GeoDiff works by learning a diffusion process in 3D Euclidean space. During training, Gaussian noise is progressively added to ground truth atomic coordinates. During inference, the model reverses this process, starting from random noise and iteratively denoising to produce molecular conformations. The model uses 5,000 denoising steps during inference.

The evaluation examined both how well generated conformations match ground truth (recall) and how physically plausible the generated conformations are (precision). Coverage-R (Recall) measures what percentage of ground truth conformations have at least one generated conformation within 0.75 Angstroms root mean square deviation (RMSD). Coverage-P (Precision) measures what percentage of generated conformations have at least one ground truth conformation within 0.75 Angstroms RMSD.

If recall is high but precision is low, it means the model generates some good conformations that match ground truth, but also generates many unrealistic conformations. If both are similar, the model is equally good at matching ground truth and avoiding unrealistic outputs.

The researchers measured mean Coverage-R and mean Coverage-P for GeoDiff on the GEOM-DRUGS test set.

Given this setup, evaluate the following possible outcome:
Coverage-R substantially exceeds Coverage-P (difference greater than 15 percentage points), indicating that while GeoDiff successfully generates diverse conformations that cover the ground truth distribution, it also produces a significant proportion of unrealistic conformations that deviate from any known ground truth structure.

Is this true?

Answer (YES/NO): YES